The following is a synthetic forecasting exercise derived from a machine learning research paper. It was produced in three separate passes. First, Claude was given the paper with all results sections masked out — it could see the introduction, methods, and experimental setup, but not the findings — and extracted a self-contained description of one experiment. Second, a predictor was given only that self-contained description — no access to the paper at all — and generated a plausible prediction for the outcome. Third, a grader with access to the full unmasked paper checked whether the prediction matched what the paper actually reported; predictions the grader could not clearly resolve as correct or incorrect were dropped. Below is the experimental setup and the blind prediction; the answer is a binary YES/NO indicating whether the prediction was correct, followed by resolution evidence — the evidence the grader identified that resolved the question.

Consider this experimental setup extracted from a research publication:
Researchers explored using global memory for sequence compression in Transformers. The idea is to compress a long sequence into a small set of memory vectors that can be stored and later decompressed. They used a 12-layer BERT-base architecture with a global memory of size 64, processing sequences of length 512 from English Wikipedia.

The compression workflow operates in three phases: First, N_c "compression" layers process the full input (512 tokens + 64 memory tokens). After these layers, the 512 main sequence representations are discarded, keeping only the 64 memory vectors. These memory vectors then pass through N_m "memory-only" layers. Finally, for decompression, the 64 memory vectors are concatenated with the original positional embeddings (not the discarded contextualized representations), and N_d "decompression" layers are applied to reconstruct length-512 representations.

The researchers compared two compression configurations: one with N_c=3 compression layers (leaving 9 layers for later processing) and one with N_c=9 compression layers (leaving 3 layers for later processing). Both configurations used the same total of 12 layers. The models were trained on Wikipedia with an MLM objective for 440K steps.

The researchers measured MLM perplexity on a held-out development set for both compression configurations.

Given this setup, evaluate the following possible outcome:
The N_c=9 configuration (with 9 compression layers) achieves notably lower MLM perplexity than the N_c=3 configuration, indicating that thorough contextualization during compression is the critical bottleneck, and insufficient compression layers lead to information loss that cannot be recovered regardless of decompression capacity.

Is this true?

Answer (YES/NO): YES